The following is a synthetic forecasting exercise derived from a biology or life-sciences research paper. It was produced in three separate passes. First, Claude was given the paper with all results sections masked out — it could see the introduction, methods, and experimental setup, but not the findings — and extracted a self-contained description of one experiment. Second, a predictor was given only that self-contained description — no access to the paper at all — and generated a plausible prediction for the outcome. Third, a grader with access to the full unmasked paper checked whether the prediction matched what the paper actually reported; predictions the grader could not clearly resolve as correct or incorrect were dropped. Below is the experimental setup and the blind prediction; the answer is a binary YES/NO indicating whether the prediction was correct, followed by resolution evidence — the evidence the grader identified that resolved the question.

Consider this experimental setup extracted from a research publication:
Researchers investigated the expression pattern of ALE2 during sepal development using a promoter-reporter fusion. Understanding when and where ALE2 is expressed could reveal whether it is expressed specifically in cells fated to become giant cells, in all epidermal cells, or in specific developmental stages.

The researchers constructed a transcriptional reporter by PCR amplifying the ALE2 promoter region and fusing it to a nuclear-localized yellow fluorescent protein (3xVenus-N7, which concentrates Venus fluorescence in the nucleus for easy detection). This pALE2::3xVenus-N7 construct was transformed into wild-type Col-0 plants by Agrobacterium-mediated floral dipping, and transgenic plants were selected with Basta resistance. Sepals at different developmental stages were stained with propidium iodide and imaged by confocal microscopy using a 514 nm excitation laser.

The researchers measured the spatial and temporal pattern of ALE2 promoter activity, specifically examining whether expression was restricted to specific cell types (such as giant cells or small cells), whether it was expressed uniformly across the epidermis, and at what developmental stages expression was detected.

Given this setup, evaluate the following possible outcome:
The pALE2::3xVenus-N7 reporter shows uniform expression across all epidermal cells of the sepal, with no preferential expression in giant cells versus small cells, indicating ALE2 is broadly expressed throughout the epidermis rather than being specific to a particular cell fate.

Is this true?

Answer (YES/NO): NO